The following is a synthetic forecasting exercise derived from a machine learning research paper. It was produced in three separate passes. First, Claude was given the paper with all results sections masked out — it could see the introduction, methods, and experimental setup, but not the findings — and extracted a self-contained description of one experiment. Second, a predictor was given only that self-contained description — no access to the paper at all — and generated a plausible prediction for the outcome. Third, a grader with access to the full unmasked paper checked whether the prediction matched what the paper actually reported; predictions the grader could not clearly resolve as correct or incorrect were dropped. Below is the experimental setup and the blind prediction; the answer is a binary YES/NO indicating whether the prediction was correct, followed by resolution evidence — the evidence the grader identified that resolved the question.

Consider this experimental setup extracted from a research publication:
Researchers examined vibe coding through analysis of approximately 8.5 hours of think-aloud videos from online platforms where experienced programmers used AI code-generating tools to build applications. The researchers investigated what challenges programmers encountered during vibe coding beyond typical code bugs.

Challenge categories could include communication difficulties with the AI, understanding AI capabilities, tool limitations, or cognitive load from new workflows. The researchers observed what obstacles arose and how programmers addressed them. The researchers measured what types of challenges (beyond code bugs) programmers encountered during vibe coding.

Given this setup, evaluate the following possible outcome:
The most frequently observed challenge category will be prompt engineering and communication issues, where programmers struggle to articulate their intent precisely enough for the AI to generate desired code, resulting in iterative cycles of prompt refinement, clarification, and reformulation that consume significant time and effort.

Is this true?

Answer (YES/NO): NO